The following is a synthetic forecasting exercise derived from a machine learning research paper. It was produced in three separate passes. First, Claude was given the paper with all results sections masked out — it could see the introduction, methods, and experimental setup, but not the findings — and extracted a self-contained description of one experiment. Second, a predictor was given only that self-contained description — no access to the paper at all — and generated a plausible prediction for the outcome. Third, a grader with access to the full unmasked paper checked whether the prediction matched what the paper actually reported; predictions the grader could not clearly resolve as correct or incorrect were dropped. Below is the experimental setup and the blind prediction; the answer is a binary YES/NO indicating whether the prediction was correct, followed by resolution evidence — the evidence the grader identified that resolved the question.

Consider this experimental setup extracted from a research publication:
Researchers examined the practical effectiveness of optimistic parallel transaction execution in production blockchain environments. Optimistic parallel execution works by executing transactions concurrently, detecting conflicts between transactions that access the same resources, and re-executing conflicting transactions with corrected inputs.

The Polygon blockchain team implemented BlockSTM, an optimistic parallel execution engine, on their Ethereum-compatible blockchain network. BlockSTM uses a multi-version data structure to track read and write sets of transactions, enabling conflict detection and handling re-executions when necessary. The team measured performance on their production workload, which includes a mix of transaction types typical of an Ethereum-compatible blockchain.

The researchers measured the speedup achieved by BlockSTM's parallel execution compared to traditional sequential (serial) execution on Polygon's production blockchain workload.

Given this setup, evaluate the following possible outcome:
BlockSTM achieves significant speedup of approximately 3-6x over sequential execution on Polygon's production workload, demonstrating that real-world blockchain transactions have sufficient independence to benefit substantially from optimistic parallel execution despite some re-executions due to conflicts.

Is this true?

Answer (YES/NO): NO